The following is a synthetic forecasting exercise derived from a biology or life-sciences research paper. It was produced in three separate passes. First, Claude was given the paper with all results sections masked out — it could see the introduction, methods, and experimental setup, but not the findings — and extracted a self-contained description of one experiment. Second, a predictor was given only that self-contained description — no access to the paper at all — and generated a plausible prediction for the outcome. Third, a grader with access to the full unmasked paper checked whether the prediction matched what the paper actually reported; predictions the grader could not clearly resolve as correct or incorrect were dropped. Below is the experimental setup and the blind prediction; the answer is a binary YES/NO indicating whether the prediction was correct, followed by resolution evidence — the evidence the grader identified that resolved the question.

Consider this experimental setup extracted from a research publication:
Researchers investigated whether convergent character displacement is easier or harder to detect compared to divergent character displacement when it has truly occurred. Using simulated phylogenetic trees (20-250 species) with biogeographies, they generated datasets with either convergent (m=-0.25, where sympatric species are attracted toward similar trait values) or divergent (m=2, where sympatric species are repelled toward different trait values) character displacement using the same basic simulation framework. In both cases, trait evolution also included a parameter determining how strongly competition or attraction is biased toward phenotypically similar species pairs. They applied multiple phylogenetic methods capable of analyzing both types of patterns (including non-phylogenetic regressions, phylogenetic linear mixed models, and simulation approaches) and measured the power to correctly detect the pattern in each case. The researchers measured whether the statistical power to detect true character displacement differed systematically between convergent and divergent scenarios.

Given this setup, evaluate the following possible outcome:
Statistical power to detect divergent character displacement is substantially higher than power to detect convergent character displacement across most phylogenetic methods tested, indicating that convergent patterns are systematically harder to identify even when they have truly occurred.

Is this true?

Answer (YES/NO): YES